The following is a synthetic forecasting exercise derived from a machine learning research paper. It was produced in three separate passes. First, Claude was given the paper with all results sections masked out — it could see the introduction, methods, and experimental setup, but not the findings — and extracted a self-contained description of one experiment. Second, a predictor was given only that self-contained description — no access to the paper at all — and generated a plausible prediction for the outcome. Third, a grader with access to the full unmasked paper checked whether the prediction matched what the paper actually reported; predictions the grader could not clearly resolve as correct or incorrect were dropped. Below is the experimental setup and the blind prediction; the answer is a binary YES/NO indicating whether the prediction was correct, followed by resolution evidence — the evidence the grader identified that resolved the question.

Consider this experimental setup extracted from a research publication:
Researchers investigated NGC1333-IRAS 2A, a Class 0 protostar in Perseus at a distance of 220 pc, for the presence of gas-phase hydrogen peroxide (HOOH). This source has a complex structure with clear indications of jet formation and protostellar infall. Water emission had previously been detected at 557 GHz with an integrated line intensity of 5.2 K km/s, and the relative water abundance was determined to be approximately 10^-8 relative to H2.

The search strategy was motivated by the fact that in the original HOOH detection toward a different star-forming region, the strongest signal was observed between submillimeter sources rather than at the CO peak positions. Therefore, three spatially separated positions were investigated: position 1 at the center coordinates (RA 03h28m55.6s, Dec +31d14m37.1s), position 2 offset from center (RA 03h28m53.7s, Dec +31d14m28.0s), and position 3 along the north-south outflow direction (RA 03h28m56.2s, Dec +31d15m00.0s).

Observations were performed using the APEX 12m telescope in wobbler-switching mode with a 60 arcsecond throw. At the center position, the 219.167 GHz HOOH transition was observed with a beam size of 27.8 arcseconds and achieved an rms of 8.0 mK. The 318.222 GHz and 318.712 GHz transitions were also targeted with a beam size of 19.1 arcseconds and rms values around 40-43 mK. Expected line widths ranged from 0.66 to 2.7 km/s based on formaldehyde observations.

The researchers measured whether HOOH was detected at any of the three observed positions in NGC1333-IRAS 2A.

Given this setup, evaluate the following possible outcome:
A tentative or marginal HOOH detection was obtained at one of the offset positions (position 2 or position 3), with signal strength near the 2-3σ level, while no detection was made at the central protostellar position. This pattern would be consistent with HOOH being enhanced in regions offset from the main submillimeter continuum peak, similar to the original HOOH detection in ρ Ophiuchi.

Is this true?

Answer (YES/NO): NO